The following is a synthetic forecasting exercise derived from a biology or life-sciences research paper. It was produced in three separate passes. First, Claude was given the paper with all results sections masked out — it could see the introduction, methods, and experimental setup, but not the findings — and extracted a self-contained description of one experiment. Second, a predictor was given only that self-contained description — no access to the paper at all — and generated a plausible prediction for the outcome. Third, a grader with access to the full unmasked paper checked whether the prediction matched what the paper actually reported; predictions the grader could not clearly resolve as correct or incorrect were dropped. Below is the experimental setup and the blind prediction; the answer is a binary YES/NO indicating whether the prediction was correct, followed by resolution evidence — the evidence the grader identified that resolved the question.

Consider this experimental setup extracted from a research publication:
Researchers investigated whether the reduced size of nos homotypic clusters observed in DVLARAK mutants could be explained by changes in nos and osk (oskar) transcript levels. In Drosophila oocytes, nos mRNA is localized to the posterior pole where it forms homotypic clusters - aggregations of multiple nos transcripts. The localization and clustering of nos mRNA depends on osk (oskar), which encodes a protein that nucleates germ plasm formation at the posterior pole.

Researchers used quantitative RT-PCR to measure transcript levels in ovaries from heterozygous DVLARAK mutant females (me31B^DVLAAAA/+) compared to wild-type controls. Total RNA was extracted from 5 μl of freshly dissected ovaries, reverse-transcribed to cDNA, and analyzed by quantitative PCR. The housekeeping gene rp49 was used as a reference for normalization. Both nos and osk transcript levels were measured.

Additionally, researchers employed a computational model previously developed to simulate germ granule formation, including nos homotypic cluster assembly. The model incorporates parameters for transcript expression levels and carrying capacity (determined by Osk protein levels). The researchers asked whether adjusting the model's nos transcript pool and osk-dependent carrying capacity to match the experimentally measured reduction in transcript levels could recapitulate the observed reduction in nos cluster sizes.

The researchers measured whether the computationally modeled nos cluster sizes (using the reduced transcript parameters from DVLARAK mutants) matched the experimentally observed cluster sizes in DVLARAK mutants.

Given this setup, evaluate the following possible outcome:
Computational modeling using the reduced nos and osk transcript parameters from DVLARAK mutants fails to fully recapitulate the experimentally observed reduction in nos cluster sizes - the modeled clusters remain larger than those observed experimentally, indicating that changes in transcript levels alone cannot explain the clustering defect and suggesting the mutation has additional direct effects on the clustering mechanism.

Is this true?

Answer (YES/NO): NO